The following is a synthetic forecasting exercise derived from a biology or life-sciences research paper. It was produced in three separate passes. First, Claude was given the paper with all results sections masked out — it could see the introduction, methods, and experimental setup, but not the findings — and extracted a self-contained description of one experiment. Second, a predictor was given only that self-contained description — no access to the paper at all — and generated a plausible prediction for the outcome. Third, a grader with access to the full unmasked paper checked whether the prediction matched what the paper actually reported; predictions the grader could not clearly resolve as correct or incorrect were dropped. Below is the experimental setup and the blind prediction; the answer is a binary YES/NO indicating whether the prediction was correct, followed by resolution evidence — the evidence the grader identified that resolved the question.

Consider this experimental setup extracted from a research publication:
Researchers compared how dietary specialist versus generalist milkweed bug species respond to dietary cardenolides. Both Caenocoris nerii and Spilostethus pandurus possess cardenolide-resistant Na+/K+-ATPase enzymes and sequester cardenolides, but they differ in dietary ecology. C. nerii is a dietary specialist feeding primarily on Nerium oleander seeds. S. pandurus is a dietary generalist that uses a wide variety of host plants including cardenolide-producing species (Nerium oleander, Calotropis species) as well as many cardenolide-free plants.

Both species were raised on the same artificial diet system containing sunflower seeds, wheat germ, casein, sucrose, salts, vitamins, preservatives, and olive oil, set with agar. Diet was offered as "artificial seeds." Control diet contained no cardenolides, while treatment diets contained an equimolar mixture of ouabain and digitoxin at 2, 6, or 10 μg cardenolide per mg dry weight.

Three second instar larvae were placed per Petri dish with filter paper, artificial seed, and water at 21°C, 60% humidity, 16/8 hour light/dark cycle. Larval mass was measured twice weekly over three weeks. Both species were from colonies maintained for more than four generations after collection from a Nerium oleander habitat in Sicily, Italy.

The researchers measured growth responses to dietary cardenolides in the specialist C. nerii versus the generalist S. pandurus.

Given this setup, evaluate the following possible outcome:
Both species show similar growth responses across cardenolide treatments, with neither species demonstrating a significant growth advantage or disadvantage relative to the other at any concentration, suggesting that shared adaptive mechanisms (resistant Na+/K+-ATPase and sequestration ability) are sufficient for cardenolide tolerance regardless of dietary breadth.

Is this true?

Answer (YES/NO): NO